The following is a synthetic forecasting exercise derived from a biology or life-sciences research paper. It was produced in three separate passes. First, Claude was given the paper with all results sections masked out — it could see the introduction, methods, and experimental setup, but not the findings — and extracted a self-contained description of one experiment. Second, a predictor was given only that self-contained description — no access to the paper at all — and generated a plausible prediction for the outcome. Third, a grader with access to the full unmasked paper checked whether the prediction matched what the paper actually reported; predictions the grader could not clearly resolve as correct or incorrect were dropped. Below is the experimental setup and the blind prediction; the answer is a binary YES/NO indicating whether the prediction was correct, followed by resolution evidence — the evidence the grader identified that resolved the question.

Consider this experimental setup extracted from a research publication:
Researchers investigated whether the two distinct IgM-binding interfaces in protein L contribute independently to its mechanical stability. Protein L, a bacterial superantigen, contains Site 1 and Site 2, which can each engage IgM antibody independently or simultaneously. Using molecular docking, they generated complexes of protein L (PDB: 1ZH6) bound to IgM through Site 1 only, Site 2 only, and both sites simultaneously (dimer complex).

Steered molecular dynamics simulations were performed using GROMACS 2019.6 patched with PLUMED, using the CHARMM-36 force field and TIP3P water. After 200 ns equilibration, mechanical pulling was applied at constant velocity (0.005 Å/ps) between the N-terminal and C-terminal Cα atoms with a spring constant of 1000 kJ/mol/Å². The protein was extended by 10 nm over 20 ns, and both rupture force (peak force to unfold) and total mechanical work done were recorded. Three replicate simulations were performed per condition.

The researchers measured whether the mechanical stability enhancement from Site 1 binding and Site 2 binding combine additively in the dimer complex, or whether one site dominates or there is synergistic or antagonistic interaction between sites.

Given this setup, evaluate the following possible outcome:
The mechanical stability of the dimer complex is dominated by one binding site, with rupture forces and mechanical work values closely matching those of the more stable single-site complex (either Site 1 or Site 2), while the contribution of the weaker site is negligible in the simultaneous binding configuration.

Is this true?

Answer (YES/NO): NO